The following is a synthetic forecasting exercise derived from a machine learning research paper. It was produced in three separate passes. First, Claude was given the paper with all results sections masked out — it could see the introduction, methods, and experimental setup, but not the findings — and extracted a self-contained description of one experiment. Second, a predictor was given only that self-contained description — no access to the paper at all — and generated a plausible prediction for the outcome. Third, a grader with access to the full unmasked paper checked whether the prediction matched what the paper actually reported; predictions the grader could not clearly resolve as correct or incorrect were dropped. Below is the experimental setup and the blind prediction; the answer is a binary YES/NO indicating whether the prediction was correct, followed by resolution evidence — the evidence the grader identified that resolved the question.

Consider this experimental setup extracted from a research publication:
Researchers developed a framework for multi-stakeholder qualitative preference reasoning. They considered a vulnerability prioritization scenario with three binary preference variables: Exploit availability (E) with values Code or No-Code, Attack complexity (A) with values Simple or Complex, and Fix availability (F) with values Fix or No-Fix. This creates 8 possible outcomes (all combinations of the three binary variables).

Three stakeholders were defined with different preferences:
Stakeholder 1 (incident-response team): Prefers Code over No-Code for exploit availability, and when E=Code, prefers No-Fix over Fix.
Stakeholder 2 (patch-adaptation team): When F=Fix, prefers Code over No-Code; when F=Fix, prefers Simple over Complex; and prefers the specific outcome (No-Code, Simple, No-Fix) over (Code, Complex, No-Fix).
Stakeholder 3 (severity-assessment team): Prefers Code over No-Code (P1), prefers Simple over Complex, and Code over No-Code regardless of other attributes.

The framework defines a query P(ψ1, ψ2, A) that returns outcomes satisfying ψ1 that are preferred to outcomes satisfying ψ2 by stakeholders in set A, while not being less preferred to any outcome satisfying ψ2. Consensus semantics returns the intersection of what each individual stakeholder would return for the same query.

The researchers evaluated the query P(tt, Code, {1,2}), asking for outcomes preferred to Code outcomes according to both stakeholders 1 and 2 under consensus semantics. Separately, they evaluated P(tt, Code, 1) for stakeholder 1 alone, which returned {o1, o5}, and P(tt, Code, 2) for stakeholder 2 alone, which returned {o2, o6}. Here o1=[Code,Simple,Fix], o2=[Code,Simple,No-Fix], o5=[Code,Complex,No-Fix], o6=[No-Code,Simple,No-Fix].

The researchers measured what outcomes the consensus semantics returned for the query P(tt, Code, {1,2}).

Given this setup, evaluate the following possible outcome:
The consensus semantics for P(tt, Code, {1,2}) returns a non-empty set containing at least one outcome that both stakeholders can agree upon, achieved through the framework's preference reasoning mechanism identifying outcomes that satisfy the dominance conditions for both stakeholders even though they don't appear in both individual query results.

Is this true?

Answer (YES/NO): NO